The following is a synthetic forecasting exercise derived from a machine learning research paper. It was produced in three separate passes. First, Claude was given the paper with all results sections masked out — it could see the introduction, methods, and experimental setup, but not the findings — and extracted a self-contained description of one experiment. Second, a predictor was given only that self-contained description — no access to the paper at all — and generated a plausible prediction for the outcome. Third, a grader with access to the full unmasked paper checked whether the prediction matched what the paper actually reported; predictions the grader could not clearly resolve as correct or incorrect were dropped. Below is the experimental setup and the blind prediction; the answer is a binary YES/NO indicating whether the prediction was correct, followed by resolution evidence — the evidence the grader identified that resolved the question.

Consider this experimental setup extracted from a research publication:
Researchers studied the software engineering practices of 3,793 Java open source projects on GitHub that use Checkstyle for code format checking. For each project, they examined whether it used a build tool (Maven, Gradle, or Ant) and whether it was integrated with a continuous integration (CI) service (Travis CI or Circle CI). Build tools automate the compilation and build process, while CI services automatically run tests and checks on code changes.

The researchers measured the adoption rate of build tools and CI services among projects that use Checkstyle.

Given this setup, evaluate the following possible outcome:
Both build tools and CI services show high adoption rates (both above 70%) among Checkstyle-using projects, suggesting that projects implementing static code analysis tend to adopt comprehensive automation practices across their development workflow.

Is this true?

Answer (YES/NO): NO